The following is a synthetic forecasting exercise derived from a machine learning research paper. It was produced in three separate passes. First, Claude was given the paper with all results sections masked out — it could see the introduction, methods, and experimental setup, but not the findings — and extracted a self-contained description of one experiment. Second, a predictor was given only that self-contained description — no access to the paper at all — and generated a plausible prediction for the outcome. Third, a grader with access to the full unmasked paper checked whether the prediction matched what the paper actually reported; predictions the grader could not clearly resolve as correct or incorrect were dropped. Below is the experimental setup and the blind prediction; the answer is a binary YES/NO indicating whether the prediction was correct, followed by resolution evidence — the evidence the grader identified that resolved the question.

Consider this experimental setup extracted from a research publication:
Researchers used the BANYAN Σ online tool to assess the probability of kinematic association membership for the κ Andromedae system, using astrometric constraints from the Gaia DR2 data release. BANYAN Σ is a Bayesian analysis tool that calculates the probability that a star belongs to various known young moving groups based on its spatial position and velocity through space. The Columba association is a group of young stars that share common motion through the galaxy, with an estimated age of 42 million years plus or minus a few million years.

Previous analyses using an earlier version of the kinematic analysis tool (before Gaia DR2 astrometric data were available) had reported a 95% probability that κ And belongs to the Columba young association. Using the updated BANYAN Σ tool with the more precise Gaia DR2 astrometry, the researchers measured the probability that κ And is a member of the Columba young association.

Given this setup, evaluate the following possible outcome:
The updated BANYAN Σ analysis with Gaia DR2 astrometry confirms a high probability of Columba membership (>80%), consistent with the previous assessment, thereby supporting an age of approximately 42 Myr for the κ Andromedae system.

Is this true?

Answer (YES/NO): NO